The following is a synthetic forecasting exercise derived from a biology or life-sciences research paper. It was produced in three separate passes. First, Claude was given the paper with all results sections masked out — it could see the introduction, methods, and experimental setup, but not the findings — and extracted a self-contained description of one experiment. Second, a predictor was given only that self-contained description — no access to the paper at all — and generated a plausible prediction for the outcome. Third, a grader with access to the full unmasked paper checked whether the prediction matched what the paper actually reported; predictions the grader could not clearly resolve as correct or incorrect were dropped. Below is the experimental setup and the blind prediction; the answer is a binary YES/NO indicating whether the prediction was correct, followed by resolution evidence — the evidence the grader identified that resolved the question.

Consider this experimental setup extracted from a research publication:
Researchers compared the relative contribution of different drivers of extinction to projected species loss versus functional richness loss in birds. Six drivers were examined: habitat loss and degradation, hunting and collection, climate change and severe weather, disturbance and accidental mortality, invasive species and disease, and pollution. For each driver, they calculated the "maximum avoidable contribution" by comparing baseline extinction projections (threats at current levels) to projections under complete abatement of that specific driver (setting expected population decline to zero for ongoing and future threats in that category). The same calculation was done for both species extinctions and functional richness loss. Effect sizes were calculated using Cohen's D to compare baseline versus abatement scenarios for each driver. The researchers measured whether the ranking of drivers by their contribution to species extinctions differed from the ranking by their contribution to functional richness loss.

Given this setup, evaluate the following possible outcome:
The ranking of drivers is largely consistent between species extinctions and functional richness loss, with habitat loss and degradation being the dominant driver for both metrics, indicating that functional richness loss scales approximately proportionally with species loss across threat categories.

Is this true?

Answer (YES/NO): NO